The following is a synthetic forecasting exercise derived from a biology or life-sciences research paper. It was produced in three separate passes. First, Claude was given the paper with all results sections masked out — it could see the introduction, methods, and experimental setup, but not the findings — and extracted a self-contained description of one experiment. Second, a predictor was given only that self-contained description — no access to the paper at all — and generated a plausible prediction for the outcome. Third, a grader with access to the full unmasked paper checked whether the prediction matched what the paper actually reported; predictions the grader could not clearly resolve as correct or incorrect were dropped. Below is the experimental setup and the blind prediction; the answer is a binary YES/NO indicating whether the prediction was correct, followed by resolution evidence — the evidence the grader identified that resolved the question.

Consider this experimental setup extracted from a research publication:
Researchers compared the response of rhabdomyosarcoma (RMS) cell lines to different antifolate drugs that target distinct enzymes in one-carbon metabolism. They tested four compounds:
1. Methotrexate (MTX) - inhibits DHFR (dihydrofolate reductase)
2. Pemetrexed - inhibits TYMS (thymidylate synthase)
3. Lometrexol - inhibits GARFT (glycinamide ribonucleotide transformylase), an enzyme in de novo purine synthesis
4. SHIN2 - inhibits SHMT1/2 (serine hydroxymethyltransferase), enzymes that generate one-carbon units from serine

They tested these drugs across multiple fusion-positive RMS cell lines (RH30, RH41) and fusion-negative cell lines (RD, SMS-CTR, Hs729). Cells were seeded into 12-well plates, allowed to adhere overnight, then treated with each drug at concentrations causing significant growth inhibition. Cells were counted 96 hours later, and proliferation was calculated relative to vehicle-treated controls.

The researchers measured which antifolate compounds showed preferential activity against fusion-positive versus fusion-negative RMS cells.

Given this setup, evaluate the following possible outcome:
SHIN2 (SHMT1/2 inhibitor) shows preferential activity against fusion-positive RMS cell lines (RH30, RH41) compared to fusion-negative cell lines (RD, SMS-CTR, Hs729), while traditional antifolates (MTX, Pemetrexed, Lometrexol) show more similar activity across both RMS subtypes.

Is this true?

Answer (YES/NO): NO